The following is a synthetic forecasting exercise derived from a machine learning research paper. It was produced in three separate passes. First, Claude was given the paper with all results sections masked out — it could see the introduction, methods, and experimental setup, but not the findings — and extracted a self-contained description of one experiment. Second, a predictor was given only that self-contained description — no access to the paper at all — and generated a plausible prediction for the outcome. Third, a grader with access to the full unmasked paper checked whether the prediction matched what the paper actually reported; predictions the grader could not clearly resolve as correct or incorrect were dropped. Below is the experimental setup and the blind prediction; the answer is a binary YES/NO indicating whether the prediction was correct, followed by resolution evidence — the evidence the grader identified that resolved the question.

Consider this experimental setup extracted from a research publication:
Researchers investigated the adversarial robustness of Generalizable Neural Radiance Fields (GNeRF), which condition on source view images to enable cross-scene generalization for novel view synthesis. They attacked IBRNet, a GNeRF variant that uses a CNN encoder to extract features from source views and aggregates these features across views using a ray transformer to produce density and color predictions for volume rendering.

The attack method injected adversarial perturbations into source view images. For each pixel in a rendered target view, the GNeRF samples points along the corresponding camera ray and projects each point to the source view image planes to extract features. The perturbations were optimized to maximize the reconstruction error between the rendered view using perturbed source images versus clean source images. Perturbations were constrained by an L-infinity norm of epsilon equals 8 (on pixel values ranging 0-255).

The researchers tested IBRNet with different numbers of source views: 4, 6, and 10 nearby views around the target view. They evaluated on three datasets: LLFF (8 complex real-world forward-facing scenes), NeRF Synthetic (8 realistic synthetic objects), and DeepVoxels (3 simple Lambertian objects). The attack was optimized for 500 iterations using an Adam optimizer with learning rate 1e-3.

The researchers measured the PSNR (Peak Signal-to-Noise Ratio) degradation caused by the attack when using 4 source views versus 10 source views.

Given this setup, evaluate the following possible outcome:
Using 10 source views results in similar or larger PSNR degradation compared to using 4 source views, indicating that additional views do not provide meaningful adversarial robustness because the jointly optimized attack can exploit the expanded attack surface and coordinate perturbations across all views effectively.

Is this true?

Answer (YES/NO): YES